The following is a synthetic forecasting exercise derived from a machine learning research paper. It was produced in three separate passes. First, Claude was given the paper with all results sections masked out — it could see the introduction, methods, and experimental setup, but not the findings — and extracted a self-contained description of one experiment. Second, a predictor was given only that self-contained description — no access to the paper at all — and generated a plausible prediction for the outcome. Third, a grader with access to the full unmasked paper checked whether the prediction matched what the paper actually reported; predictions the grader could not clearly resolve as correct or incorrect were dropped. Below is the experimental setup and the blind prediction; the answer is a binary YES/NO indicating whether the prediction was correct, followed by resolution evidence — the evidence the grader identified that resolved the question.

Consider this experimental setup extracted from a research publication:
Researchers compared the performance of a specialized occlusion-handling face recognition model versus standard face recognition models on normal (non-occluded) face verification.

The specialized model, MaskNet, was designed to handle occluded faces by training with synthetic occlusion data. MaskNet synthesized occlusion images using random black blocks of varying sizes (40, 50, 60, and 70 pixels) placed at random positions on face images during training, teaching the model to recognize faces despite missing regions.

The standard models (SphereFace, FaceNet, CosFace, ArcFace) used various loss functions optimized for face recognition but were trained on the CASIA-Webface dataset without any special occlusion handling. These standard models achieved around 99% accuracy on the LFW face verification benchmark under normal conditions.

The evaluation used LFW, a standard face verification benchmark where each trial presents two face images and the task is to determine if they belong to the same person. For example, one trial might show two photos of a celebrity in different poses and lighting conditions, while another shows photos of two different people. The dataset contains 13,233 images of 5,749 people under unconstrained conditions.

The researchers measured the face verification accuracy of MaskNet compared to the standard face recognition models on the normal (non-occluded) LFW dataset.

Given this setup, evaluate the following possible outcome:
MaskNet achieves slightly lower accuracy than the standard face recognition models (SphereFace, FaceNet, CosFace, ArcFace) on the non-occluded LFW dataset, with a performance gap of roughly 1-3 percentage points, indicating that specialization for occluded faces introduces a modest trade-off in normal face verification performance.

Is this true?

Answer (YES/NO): NO